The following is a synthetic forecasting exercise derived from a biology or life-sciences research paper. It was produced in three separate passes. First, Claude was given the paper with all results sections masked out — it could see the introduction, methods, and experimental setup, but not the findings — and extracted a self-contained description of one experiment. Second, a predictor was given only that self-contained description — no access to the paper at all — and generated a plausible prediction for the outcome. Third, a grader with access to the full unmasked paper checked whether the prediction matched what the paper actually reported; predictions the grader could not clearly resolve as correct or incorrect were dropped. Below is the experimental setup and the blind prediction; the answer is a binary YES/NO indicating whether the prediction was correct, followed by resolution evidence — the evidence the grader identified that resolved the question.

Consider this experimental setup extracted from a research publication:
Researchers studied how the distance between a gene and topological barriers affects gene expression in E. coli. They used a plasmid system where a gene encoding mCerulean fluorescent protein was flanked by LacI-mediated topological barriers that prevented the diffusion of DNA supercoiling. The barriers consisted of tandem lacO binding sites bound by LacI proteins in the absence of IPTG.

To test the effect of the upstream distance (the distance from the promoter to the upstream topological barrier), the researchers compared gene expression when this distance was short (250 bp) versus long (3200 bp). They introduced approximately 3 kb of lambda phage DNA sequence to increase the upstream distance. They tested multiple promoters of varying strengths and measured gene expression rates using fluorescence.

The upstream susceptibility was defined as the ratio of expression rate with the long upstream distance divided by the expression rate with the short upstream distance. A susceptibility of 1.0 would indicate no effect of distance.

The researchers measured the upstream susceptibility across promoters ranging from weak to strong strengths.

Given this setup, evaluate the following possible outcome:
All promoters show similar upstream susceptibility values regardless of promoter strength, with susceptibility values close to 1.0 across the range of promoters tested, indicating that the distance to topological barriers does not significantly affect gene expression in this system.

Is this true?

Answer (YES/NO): NO